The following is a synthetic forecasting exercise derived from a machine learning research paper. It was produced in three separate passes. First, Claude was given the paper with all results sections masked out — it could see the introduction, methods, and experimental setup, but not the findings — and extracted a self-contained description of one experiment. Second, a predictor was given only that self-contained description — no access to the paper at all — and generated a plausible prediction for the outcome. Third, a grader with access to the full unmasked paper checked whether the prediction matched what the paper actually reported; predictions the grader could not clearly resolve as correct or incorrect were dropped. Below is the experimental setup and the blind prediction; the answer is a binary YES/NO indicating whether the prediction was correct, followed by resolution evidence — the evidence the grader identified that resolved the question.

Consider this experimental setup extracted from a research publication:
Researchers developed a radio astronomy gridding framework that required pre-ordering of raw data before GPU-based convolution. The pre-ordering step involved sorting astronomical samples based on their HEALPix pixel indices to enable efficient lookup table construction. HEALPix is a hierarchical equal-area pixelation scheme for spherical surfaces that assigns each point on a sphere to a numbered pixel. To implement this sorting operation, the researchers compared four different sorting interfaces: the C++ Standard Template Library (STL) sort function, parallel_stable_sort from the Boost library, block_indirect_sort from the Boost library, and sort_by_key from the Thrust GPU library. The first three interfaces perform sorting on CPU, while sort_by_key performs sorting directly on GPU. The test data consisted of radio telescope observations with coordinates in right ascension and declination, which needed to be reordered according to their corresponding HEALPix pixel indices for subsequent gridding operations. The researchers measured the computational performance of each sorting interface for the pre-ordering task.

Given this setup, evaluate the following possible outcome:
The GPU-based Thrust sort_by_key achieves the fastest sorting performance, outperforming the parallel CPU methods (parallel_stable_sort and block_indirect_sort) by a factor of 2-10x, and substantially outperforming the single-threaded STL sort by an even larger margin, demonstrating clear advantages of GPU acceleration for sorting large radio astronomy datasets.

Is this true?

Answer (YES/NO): NO